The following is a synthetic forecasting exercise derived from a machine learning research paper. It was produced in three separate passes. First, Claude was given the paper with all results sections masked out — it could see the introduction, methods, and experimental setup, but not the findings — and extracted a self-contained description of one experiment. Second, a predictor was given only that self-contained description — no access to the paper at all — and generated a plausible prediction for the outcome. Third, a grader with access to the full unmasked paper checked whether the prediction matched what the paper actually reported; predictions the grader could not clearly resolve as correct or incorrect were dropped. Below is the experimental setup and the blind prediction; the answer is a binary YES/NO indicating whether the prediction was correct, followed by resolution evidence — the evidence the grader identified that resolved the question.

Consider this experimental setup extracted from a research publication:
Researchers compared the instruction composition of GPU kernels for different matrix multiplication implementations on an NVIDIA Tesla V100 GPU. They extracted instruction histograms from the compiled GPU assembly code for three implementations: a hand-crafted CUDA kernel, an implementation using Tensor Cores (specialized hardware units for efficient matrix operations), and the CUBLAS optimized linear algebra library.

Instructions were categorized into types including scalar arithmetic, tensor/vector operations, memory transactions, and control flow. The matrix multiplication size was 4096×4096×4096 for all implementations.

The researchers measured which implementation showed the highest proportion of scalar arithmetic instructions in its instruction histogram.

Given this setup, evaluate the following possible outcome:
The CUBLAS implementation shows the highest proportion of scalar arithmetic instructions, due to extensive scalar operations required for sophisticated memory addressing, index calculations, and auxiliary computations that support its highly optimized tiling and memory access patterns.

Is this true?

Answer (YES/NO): YES